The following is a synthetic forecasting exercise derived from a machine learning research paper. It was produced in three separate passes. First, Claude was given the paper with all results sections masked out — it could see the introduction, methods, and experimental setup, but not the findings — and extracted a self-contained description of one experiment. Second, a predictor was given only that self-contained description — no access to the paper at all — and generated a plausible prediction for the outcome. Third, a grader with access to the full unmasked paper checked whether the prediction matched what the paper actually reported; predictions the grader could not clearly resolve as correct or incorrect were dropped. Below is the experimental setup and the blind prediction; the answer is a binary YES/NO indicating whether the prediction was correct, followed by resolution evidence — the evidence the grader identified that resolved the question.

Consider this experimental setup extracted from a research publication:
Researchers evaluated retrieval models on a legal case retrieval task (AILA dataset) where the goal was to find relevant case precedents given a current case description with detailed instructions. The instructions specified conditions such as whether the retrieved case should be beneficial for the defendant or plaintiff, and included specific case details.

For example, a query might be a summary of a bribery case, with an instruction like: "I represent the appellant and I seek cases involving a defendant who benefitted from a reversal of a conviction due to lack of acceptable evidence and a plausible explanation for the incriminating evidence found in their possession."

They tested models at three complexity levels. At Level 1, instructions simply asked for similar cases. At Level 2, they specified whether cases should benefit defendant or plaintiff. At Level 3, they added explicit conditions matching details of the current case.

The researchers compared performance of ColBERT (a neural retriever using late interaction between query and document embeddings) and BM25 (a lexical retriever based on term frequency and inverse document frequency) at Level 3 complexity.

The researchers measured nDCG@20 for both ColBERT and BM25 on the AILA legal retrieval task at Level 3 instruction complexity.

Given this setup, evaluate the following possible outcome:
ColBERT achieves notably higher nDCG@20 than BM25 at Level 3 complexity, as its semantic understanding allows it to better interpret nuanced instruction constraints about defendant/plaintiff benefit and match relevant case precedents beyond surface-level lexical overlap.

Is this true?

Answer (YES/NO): NO